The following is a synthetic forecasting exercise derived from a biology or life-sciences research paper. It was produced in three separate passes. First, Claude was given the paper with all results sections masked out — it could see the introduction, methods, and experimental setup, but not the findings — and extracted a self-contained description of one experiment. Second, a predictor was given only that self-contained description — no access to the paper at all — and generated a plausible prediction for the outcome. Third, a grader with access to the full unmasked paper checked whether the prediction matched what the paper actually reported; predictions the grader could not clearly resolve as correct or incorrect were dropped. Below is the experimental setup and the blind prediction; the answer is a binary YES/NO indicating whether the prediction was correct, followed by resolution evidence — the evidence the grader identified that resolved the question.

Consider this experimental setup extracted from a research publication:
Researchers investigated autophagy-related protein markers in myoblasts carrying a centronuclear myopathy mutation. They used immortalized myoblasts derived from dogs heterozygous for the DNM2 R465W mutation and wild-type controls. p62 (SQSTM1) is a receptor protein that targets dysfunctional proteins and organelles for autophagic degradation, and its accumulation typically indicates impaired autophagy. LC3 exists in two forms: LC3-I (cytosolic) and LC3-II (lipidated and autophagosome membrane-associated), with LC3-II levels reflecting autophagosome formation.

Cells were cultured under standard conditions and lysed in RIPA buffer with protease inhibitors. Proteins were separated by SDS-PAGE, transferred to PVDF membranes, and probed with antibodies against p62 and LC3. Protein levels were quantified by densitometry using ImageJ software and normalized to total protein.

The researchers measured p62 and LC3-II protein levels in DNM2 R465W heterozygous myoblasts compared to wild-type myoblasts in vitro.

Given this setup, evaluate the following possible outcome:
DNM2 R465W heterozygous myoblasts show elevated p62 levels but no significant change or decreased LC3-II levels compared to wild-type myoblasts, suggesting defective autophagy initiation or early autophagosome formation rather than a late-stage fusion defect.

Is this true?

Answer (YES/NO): NO